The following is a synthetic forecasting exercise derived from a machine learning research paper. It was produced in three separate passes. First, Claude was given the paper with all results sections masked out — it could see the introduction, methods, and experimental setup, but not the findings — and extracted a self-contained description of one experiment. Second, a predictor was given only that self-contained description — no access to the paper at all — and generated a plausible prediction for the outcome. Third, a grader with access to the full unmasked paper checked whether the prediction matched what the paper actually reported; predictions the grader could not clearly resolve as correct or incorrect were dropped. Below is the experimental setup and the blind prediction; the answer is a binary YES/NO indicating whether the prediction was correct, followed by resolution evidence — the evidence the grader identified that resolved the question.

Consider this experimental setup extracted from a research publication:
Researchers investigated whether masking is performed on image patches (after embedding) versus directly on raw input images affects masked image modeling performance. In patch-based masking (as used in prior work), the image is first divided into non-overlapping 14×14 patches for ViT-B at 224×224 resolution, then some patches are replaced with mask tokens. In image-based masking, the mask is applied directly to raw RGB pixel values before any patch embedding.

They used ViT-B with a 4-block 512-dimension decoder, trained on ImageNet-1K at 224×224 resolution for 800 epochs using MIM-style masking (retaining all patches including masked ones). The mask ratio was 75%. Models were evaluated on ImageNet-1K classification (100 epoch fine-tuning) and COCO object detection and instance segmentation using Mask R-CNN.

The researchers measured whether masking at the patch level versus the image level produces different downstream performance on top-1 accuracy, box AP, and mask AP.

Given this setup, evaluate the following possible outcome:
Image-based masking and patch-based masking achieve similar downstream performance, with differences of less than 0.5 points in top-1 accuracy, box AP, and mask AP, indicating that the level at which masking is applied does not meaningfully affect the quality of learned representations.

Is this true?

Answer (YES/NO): YES